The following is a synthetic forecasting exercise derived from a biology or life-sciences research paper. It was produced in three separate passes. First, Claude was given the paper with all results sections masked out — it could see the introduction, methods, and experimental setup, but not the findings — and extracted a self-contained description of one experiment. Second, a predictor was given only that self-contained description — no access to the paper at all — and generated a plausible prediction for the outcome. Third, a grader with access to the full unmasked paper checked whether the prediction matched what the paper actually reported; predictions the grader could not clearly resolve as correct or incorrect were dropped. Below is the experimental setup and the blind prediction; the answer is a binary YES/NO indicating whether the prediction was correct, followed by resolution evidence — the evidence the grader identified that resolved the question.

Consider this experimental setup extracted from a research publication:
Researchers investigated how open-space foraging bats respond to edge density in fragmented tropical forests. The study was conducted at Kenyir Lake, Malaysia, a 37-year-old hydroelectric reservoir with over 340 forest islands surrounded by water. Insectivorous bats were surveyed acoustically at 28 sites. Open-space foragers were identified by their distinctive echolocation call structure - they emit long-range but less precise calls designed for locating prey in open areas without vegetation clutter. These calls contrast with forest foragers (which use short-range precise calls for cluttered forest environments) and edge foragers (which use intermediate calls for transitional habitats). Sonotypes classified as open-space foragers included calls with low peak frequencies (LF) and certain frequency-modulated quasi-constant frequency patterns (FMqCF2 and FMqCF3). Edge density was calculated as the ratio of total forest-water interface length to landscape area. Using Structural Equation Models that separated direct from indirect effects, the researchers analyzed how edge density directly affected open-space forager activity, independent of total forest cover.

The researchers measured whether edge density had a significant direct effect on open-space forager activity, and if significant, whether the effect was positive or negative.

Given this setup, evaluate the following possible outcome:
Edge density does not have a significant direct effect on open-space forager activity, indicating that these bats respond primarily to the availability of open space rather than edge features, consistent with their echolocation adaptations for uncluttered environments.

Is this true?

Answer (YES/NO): YES